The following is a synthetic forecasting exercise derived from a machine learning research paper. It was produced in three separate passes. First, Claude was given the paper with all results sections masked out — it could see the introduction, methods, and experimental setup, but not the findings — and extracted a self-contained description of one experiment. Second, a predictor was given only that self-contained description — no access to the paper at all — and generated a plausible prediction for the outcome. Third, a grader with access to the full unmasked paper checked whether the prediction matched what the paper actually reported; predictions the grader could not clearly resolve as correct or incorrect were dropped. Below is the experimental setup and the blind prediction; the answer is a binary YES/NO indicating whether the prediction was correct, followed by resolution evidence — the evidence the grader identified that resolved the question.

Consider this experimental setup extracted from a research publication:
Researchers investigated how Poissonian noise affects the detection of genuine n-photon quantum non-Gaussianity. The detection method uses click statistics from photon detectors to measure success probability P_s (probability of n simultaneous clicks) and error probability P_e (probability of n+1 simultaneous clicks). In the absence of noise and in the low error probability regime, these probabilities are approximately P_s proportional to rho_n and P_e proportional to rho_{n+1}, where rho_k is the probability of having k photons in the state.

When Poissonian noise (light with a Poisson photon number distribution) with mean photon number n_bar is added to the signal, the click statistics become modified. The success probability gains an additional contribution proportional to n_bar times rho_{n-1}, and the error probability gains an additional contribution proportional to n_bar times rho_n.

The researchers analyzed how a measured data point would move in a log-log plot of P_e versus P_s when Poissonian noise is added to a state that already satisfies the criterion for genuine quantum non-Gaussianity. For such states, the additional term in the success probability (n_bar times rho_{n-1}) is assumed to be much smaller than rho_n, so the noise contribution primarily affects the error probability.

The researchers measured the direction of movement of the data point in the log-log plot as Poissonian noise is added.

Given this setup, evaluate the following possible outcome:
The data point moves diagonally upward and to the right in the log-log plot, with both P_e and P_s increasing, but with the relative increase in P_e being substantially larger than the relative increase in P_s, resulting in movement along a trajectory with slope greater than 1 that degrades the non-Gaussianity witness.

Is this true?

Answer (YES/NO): NO